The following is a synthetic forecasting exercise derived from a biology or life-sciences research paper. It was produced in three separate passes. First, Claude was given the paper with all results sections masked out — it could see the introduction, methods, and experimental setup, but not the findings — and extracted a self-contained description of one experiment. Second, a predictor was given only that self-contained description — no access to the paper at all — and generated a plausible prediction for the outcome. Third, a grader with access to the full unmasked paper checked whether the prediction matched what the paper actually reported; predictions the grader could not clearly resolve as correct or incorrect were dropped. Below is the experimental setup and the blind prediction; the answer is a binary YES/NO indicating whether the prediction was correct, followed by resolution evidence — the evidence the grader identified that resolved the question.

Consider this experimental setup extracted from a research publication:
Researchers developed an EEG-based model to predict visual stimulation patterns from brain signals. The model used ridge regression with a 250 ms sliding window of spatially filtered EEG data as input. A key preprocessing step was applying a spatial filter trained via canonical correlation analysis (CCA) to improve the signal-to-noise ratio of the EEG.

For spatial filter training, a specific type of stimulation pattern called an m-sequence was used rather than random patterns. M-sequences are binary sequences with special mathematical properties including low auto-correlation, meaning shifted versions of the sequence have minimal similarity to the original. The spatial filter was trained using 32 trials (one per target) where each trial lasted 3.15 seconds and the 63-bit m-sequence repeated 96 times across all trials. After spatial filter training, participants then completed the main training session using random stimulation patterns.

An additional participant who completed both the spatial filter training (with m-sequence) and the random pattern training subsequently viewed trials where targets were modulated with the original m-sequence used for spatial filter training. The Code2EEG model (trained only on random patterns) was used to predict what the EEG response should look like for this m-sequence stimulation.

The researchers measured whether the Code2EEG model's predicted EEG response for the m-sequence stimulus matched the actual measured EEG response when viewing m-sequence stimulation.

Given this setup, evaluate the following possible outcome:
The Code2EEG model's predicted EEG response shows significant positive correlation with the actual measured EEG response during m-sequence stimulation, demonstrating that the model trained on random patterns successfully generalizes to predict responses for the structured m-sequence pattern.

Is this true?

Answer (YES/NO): YES